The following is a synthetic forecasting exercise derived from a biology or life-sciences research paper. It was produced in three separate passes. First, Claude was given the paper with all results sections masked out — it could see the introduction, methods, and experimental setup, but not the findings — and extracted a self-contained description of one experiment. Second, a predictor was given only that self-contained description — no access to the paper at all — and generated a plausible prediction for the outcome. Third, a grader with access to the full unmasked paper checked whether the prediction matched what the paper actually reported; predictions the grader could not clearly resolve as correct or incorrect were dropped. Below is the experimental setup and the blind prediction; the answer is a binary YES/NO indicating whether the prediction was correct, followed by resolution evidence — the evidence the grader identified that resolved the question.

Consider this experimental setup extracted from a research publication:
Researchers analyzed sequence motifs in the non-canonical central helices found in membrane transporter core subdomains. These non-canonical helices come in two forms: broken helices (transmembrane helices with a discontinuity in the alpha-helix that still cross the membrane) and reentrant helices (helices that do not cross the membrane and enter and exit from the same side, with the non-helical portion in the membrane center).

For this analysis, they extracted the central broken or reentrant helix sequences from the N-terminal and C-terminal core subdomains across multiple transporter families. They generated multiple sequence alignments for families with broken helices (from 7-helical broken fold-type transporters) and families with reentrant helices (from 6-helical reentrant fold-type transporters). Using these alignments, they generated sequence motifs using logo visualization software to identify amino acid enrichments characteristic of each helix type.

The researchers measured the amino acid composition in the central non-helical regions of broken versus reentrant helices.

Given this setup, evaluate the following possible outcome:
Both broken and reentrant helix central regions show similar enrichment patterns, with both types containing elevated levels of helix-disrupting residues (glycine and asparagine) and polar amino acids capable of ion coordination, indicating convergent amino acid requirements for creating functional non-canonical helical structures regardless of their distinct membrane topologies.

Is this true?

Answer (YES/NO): NO